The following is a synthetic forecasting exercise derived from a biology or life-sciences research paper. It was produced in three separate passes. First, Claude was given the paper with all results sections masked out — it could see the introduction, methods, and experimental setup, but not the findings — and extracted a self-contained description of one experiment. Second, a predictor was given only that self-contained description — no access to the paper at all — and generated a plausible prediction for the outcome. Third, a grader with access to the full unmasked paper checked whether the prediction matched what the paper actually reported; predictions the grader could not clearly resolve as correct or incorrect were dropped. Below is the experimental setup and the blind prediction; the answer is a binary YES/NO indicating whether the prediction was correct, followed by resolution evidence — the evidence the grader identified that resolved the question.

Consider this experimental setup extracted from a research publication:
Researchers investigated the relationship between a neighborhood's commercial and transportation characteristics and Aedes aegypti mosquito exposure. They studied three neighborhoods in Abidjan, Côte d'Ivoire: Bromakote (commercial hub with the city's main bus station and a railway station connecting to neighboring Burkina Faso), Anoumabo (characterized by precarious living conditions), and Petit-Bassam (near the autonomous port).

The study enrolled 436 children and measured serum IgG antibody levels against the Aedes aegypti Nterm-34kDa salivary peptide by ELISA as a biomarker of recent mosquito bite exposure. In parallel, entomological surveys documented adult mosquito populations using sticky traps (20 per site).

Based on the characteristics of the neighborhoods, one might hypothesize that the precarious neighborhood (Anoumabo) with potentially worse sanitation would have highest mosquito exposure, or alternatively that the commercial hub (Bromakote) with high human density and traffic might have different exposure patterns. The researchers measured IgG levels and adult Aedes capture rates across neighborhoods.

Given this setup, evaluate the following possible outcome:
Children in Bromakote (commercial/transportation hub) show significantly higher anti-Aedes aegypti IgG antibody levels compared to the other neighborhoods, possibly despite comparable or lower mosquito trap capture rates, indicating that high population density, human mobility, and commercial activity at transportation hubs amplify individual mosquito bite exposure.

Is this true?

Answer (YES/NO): NO